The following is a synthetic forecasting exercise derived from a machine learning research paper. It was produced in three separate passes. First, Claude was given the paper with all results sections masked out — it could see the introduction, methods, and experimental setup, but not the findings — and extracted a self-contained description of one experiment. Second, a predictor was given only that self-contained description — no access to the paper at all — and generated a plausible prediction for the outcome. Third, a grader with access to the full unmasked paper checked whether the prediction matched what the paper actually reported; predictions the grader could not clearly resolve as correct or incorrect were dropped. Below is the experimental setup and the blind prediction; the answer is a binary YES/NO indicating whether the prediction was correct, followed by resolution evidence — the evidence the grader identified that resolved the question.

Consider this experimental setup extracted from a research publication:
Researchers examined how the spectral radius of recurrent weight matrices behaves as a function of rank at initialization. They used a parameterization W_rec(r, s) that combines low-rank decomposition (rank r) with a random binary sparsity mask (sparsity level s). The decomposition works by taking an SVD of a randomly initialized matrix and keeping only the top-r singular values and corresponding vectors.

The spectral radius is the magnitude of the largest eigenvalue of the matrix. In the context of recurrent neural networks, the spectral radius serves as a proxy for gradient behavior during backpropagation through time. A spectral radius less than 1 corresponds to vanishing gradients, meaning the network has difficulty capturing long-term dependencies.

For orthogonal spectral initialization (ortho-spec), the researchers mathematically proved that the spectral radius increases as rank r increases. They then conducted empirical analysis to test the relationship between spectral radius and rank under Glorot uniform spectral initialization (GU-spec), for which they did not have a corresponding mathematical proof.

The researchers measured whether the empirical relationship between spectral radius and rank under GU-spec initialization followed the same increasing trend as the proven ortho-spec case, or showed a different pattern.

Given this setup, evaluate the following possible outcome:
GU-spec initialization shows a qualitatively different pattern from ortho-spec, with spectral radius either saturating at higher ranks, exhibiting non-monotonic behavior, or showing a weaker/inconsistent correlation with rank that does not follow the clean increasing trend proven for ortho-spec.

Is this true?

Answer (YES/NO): NO